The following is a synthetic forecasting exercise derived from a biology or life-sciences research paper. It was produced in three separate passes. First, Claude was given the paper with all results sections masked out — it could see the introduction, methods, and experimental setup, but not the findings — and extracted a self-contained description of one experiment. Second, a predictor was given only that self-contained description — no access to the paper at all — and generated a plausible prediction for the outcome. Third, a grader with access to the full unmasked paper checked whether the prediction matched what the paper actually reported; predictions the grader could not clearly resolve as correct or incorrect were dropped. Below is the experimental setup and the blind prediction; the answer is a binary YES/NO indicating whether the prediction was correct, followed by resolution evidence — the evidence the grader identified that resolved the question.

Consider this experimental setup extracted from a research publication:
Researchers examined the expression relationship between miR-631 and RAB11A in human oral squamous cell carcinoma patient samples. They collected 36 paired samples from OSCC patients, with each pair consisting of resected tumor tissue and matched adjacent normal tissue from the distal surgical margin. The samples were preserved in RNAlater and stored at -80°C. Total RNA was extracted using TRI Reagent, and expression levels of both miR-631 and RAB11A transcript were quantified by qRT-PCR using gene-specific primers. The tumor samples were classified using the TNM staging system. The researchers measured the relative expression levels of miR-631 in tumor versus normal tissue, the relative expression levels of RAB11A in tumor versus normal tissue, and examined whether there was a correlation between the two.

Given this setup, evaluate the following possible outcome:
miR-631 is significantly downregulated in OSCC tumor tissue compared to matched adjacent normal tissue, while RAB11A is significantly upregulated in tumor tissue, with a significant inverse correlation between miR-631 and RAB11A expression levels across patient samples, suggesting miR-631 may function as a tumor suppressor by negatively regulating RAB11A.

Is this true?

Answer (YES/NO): NO